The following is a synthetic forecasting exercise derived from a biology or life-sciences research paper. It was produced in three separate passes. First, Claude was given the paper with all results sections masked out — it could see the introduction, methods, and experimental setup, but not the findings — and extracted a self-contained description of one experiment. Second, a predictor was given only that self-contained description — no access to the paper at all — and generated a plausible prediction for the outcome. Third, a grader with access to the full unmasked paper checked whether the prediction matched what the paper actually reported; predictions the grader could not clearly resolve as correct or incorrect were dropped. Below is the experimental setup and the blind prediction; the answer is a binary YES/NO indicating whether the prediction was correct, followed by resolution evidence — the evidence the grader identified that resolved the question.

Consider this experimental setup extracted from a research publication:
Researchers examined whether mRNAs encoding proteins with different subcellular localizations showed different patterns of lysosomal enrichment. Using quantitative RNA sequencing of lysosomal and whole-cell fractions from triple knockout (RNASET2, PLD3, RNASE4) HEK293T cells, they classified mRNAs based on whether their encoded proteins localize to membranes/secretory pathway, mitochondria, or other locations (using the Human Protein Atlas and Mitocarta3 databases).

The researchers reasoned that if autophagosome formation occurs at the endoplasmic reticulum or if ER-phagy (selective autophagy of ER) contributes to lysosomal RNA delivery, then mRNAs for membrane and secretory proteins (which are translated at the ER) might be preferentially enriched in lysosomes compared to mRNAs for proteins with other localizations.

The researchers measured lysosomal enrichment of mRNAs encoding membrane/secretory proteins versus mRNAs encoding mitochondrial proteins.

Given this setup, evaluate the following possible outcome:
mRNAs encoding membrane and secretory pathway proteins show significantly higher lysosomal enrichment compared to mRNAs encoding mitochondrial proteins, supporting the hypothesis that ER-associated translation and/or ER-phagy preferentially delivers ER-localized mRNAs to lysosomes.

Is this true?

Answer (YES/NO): YES